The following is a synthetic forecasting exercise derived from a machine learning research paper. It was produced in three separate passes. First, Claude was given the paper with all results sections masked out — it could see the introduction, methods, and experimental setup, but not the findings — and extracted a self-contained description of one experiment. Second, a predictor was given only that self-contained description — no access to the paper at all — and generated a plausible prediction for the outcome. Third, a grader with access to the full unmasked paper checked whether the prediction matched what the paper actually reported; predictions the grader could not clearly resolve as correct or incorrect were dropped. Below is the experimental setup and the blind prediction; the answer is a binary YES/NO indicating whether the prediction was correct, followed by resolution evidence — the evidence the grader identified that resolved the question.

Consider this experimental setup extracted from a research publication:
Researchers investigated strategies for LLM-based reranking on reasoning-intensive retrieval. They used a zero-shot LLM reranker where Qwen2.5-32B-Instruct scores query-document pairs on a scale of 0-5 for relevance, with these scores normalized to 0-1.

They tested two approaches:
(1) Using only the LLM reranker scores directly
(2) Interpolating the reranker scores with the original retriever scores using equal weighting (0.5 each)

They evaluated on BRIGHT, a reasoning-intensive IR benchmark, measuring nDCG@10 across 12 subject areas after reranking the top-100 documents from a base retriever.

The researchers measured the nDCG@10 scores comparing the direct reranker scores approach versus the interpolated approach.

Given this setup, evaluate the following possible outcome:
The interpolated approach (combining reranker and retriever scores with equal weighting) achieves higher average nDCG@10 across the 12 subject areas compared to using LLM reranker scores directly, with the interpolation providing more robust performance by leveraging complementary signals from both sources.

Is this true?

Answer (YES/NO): YES